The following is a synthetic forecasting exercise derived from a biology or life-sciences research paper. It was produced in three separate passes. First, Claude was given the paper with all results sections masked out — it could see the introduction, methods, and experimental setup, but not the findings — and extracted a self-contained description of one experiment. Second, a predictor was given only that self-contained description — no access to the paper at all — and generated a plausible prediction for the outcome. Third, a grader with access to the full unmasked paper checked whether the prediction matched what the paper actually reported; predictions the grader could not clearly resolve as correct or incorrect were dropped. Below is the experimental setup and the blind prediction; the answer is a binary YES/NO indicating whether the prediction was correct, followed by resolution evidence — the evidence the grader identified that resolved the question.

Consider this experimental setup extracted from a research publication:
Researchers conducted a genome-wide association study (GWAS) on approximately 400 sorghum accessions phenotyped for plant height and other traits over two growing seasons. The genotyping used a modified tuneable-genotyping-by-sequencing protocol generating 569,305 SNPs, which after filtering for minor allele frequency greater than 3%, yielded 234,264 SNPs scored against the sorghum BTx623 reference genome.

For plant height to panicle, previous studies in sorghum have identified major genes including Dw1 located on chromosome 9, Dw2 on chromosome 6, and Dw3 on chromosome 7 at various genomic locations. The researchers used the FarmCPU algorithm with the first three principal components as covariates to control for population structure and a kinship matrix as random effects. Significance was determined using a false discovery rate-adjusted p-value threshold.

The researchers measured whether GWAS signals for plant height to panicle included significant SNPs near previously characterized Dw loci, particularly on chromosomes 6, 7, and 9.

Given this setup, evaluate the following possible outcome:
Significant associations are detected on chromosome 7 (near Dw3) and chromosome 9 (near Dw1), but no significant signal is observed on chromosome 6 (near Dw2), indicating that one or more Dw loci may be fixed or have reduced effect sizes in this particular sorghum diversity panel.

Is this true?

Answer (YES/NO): NO